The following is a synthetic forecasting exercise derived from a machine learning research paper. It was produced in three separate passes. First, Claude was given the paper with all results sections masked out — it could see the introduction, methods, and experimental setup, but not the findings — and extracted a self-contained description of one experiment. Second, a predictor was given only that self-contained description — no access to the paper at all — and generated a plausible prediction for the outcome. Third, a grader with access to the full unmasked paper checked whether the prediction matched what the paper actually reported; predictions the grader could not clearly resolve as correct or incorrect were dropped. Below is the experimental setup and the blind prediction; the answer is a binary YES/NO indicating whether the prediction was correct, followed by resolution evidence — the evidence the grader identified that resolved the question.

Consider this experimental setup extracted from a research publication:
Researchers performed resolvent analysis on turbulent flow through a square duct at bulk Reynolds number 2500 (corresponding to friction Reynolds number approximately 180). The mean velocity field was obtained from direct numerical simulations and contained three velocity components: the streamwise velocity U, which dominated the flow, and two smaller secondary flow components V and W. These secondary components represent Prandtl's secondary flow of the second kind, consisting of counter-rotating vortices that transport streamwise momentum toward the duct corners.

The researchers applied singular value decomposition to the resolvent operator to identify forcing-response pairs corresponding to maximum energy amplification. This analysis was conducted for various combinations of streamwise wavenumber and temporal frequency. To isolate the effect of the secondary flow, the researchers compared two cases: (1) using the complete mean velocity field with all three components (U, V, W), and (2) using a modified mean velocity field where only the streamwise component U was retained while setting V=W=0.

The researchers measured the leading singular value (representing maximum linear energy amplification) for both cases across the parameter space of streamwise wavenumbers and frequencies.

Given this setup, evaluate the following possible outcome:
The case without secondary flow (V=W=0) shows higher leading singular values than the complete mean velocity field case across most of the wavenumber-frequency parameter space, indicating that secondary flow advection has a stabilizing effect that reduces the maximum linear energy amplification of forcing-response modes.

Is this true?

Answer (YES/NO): NO